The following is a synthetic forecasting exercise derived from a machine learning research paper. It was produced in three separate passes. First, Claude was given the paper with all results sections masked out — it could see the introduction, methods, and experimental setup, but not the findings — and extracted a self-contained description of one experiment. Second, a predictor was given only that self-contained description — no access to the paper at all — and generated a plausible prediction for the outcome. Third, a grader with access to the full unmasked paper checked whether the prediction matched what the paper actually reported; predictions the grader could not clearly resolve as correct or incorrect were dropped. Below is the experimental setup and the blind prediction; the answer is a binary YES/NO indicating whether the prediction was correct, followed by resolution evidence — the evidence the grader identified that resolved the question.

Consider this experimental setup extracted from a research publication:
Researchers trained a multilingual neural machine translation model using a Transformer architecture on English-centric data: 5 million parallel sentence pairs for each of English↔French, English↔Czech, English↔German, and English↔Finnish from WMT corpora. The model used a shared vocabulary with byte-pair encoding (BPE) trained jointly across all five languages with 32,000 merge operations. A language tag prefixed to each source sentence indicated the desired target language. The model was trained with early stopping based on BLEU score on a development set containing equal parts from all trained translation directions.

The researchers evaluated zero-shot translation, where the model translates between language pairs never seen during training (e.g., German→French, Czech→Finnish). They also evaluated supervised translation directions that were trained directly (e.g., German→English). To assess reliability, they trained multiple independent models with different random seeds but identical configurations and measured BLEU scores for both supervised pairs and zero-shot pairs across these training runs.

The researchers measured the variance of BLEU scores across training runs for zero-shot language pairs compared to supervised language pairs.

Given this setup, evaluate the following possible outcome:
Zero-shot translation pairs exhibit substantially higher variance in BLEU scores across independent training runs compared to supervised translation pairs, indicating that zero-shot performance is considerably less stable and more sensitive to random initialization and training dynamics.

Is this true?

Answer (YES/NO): YES